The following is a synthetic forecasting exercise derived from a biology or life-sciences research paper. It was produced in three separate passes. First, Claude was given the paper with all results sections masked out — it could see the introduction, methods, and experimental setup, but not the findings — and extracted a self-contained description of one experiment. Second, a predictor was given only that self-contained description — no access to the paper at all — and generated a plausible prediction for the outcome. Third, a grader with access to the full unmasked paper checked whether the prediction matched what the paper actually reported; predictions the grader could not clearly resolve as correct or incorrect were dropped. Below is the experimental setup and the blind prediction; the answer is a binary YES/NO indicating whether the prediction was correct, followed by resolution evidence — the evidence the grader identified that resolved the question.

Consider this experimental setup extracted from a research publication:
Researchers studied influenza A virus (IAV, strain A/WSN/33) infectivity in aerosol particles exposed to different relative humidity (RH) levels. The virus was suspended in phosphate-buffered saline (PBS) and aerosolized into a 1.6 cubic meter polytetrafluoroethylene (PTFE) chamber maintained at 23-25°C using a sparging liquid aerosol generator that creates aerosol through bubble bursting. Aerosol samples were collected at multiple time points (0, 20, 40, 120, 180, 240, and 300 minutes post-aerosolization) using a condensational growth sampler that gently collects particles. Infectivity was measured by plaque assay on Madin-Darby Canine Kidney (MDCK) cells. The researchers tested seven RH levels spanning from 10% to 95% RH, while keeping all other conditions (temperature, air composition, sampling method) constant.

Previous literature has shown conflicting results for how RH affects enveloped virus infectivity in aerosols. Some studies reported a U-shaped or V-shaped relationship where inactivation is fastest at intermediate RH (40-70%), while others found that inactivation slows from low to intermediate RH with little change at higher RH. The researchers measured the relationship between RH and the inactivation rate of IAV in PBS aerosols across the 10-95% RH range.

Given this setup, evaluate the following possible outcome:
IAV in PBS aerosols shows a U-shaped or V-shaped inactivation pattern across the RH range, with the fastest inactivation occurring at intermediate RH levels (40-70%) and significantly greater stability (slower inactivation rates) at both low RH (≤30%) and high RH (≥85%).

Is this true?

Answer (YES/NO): NO